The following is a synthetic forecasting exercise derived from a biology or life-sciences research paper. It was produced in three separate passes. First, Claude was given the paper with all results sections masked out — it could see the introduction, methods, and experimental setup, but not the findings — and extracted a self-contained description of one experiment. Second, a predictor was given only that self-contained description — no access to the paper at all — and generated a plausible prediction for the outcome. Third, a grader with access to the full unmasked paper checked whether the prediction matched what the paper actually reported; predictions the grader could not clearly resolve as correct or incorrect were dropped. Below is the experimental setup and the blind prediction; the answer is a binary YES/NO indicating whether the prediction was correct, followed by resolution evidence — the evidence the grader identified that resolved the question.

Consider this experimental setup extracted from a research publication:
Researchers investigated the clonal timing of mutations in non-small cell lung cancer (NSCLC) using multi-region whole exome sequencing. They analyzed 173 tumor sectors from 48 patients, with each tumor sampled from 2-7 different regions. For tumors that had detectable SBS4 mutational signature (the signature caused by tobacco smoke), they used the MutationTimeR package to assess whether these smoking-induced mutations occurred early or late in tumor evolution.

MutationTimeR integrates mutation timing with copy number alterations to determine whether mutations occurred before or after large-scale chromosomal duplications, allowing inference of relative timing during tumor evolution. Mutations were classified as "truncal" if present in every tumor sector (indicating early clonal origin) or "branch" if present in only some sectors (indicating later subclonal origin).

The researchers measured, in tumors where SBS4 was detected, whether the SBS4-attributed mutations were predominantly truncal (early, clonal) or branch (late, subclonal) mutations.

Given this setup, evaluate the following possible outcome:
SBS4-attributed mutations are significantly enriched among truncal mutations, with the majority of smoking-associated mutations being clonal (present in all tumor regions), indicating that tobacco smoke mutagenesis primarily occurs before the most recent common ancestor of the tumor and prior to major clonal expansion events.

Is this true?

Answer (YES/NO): NO